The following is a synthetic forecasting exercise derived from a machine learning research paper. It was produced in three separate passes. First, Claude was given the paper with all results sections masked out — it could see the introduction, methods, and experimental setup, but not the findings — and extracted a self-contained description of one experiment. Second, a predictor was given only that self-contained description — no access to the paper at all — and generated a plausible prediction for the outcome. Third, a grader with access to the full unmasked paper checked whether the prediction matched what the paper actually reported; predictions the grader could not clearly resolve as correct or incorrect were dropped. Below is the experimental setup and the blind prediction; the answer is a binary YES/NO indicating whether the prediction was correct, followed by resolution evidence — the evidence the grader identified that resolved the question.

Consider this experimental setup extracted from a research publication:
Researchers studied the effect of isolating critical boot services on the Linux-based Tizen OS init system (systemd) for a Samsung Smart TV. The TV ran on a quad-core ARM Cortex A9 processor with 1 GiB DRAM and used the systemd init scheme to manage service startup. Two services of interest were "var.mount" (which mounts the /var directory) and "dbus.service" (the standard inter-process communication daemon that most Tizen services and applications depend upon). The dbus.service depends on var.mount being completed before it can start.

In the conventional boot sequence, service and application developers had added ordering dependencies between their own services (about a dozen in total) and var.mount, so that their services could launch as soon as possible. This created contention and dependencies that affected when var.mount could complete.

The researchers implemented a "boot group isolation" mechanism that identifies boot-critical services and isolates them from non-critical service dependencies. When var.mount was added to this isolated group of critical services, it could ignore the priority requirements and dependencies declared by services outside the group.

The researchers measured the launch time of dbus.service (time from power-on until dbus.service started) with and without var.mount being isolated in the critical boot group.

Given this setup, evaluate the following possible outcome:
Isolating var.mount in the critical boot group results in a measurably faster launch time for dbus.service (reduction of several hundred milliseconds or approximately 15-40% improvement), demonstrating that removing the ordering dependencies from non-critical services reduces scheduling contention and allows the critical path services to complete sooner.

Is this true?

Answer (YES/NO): NO